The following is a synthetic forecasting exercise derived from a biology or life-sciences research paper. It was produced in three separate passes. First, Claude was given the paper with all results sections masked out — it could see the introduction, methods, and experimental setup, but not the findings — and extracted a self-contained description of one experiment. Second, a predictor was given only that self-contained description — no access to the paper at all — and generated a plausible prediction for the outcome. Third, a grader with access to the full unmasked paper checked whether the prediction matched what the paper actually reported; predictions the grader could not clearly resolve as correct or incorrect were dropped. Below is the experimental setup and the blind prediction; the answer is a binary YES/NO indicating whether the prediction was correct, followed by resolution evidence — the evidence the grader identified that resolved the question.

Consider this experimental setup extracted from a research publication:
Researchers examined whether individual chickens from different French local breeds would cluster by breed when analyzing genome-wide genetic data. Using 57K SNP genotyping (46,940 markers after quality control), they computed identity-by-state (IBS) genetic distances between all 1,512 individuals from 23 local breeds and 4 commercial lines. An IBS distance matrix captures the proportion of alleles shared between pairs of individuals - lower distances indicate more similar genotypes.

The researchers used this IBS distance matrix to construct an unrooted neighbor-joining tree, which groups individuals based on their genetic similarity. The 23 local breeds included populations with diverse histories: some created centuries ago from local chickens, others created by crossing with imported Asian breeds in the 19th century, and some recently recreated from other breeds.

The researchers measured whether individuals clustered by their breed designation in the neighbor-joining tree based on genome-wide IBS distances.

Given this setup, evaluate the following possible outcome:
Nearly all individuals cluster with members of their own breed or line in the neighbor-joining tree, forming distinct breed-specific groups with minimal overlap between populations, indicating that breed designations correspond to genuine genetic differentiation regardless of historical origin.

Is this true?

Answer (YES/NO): NO